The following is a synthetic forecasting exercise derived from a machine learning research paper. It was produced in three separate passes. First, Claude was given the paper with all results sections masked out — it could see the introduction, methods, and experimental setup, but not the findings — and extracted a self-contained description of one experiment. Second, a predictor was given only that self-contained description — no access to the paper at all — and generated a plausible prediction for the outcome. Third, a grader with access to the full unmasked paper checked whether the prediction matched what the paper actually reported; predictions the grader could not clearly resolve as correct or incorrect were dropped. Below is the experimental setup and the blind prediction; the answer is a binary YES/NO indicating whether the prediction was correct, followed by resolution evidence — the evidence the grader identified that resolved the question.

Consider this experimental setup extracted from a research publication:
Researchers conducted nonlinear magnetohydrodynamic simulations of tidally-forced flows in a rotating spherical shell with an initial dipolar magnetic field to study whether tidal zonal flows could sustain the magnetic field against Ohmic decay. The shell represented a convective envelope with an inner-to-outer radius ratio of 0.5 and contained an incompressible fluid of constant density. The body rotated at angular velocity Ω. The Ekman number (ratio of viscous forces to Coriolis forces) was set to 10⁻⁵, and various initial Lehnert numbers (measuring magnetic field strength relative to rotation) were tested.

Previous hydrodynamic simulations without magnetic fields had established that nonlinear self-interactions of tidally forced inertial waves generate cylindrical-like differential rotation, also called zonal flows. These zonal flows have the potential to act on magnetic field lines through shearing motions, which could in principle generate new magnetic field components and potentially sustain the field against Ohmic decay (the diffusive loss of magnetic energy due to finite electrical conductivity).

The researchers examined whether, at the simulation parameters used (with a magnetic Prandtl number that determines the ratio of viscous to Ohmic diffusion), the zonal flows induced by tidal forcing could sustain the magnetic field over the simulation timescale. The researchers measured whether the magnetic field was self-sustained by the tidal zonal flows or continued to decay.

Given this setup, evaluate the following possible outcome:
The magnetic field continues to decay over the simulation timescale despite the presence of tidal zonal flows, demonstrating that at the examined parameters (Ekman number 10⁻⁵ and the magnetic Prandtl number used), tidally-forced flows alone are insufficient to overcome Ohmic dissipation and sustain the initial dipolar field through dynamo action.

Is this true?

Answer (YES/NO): YES